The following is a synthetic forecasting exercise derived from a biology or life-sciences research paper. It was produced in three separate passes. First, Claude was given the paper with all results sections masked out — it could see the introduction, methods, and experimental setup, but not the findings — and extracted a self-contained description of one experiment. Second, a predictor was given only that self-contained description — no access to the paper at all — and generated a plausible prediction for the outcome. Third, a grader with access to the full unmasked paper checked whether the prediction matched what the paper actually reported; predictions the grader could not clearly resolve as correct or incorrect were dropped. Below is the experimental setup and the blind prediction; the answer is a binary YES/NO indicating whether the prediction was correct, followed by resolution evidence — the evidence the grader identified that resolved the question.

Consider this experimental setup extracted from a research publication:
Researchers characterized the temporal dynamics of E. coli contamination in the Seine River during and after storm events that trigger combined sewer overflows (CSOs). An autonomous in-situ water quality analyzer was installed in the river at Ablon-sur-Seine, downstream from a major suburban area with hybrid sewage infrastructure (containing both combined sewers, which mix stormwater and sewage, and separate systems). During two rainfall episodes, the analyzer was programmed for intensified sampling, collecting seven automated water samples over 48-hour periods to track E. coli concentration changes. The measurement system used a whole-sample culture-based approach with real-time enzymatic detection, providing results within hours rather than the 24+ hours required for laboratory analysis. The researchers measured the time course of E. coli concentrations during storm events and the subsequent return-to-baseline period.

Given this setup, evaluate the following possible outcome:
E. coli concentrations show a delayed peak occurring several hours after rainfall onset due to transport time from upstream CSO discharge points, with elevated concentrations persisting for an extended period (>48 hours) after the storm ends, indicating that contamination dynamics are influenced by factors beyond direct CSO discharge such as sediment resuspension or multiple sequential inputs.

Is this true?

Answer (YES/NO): NO